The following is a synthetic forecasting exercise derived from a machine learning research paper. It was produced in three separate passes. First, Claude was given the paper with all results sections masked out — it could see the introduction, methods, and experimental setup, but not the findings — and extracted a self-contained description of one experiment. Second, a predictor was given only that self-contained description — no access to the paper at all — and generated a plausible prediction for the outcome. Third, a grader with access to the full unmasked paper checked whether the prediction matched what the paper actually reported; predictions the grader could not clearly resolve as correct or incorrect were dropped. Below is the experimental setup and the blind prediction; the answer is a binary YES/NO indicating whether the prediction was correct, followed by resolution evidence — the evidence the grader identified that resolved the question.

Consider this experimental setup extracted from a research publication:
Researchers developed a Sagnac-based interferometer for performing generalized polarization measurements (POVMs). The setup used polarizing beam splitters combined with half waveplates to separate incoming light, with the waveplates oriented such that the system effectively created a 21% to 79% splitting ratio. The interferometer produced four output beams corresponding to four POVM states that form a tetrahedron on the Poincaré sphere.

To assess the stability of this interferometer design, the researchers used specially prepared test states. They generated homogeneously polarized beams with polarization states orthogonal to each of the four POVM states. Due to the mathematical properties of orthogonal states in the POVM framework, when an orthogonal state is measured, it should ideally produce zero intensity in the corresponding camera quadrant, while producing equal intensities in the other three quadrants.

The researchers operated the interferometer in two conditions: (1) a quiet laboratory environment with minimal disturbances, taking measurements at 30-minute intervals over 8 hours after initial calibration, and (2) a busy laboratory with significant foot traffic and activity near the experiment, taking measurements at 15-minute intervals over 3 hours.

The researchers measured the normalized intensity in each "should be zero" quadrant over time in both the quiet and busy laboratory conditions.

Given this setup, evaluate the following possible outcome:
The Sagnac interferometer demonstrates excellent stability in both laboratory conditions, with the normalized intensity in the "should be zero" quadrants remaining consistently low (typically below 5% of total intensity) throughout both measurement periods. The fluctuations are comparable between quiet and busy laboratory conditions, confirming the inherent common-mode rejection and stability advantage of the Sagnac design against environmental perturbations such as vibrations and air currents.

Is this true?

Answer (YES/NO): NO